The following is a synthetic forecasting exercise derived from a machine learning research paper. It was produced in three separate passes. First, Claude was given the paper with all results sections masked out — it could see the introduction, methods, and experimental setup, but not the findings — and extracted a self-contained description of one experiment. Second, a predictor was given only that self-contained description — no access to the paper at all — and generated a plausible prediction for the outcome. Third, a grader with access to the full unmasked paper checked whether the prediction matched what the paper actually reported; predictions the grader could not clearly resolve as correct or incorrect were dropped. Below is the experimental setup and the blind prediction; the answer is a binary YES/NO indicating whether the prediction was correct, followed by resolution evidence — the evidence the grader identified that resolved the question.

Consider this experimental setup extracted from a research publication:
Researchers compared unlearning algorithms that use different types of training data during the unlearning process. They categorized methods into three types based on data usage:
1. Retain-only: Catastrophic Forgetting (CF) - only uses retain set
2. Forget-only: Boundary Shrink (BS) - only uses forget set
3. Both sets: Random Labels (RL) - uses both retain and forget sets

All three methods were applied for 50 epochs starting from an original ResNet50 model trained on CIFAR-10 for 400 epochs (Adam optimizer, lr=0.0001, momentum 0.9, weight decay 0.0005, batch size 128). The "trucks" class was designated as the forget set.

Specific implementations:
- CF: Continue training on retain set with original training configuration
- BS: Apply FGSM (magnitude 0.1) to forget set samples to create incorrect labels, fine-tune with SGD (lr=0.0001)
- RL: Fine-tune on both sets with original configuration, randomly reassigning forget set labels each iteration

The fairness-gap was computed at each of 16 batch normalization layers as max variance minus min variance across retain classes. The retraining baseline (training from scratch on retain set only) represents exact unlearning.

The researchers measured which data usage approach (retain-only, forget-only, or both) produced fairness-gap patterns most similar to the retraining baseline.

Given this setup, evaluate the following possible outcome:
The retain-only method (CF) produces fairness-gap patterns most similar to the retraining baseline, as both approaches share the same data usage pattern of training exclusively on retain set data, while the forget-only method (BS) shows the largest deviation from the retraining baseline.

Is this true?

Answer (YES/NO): NO